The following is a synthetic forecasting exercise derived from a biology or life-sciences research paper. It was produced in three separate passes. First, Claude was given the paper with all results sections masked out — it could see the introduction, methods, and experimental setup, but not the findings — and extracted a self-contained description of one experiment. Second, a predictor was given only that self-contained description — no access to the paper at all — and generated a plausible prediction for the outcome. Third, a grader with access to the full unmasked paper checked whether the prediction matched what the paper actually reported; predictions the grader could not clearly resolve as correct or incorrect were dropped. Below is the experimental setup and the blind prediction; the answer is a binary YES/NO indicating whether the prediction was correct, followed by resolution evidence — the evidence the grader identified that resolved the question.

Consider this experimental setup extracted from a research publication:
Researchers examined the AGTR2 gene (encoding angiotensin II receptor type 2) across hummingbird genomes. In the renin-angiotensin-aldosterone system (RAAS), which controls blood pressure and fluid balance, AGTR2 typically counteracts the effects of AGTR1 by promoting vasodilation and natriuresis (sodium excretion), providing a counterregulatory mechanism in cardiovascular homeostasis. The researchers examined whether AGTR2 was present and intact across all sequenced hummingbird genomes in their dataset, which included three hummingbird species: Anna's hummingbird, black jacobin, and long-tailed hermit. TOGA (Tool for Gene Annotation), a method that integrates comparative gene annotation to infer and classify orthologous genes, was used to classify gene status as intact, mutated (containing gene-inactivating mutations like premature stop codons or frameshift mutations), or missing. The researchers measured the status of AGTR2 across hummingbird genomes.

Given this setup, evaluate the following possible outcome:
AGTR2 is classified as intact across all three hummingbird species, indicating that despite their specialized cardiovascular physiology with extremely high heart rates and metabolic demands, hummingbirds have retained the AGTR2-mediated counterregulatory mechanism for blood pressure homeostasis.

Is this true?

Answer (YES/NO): NO